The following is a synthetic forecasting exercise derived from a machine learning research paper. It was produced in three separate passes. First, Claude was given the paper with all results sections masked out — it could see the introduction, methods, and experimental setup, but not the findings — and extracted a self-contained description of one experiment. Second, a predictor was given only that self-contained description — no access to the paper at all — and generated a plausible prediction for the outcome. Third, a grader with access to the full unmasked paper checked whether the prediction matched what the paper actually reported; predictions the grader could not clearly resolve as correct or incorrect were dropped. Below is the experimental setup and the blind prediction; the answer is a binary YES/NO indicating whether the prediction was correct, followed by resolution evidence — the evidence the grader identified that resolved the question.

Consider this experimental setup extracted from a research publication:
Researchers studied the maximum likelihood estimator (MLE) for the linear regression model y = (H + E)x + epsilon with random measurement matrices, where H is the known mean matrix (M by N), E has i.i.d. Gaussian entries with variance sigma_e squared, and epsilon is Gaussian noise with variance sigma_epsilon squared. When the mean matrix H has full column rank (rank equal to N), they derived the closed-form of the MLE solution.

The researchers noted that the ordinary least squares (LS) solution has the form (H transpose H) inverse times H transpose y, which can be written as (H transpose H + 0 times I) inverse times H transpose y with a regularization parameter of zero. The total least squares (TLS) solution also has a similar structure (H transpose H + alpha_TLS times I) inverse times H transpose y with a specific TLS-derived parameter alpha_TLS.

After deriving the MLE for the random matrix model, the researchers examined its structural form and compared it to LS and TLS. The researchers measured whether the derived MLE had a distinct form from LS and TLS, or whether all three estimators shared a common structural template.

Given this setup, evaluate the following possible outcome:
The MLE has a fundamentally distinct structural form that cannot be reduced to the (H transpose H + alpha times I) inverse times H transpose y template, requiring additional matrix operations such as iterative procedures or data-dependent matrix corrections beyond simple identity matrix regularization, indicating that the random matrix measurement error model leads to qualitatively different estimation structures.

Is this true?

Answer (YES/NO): NO